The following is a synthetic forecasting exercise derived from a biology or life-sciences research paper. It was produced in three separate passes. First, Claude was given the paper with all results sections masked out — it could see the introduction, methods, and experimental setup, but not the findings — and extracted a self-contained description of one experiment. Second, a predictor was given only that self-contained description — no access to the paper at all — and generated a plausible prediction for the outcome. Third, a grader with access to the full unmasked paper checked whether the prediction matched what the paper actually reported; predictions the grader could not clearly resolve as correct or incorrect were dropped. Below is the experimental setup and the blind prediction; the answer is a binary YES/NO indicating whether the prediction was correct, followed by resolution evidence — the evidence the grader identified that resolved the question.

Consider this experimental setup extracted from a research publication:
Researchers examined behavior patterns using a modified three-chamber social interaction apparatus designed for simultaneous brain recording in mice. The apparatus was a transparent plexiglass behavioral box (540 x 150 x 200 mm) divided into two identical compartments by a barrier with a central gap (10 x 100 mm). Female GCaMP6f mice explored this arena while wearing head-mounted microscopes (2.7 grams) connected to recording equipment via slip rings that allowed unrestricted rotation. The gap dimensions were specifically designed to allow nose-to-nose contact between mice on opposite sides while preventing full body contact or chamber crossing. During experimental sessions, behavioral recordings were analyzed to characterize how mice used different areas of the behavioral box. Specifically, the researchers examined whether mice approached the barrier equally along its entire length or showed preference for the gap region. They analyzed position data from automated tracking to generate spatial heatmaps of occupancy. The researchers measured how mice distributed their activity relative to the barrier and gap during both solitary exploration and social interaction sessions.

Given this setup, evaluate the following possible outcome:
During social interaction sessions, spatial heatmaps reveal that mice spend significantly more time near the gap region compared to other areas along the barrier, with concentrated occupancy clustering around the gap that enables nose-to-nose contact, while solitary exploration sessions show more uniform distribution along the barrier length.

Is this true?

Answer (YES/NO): NO